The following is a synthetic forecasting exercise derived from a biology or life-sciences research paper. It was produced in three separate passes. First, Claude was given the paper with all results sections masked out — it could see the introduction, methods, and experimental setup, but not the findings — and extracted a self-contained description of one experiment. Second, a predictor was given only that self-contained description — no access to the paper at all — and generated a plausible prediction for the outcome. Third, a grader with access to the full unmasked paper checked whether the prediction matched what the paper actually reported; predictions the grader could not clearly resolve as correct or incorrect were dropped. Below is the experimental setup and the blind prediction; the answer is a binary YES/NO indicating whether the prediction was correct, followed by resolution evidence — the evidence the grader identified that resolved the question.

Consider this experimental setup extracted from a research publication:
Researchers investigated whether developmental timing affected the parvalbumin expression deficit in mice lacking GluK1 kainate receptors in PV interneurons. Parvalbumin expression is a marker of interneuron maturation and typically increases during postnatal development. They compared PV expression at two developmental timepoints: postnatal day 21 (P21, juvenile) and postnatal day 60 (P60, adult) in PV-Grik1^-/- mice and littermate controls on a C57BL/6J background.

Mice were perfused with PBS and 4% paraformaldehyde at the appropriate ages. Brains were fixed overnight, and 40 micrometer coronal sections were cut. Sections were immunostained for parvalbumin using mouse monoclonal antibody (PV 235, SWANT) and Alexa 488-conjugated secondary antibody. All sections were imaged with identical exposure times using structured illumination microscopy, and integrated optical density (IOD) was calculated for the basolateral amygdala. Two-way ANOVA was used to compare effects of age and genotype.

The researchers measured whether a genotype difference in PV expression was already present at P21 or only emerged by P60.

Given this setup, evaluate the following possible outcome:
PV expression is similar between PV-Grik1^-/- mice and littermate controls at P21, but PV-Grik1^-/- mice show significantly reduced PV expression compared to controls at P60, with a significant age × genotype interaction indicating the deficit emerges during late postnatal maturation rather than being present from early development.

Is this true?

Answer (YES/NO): NO